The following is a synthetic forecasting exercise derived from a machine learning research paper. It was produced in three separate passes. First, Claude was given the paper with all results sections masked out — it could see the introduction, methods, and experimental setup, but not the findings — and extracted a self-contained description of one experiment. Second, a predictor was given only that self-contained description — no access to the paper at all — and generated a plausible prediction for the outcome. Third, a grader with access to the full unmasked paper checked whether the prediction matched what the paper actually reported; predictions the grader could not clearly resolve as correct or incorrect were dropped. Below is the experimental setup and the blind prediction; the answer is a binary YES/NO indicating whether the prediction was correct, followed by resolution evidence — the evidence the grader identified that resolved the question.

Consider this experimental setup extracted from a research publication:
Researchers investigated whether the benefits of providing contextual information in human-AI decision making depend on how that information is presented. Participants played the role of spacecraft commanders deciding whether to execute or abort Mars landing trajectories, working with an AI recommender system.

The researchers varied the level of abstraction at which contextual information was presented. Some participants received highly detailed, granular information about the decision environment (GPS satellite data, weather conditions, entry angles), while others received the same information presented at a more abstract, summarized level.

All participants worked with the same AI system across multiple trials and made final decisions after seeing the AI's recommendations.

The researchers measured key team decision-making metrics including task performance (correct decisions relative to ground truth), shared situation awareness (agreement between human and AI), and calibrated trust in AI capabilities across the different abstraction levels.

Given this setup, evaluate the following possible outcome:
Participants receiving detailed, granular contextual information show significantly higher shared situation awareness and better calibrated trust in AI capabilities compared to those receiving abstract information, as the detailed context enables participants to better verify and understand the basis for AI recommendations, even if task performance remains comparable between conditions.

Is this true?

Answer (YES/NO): NO